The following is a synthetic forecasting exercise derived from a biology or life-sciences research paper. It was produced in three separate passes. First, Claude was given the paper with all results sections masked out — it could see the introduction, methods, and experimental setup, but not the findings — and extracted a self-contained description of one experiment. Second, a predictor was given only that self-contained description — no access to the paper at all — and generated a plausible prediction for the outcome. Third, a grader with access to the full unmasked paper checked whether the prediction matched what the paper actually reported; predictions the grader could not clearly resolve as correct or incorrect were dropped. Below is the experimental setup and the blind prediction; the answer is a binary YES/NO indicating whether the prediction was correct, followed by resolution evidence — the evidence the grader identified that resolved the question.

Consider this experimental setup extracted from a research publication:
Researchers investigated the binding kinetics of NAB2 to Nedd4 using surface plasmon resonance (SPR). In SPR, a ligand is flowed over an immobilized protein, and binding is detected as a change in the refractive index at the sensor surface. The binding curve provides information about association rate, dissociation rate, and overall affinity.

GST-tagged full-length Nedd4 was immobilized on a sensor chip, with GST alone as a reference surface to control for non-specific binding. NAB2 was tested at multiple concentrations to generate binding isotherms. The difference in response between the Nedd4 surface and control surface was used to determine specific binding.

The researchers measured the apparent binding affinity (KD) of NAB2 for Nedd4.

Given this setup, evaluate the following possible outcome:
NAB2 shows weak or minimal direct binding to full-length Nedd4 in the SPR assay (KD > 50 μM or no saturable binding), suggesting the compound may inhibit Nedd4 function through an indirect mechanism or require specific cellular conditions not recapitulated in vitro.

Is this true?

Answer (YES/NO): NO